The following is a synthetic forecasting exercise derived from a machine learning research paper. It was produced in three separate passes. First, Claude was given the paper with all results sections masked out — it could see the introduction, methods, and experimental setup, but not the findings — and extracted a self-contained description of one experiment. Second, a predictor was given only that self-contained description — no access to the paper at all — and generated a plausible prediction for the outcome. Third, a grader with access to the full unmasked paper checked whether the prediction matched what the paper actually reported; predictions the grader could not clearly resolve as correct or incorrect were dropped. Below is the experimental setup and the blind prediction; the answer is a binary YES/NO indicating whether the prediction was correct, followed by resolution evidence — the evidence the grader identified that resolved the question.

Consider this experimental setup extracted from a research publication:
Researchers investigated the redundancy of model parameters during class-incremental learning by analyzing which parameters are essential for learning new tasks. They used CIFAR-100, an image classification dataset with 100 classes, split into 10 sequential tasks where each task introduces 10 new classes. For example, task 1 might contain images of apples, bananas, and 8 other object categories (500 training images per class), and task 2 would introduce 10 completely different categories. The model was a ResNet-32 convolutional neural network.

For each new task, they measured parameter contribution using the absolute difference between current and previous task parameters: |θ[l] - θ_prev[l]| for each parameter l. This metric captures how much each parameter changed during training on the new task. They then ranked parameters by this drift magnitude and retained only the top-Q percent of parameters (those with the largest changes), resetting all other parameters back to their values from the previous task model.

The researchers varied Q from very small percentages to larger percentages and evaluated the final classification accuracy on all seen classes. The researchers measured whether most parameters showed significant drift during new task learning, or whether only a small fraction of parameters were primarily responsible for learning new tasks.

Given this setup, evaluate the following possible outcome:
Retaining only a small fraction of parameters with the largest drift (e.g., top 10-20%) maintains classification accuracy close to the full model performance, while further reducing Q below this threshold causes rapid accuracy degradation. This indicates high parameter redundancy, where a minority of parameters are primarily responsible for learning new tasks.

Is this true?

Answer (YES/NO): YES